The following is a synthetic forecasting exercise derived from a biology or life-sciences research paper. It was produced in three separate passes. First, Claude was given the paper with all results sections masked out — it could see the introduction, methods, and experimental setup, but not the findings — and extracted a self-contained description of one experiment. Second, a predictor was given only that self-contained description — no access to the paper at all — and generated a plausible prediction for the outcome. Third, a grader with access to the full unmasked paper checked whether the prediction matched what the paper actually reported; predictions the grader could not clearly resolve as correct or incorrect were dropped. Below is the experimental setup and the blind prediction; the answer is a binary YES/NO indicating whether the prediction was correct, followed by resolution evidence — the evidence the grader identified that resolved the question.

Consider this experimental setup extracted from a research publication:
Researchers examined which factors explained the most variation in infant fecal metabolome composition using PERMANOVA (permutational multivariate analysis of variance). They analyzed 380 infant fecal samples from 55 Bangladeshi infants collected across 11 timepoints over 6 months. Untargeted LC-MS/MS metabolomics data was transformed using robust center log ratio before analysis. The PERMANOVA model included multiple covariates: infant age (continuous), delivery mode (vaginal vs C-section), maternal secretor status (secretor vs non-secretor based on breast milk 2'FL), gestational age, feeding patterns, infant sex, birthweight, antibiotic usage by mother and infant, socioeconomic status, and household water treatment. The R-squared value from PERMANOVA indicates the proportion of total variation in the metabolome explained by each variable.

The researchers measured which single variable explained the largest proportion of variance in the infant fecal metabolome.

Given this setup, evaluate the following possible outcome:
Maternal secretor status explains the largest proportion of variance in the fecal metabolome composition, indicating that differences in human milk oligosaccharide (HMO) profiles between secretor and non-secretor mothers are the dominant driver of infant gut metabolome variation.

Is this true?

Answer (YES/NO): NO